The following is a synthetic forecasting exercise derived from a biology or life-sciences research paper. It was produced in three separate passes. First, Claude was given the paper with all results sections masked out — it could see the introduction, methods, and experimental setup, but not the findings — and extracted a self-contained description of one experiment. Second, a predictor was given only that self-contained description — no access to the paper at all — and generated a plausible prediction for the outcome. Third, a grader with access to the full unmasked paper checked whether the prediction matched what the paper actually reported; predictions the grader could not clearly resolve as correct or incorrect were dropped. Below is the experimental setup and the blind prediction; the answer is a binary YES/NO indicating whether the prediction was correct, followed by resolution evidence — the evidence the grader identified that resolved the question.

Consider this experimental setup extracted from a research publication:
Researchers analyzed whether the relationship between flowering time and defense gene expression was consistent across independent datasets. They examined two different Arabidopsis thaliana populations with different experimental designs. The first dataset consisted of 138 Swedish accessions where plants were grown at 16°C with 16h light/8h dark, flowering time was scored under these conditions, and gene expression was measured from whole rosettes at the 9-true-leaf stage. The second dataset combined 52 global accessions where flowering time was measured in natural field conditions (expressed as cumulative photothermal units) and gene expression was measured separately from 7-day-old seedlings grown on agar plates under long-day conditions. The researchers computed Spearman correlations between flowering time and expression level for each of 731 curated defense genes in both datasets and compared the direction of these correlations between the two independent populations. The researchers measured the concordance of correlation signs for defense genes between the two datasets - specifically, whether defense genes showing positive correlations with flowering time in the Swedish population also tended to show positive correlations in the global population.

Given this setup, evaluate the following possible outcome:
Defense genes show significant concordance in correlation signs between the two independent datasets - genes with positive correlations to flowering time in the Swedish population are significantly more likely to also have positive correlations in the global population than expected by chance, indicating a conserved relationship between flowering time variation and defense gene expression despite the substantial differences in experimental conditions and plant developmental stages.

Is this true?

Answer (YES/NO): YES